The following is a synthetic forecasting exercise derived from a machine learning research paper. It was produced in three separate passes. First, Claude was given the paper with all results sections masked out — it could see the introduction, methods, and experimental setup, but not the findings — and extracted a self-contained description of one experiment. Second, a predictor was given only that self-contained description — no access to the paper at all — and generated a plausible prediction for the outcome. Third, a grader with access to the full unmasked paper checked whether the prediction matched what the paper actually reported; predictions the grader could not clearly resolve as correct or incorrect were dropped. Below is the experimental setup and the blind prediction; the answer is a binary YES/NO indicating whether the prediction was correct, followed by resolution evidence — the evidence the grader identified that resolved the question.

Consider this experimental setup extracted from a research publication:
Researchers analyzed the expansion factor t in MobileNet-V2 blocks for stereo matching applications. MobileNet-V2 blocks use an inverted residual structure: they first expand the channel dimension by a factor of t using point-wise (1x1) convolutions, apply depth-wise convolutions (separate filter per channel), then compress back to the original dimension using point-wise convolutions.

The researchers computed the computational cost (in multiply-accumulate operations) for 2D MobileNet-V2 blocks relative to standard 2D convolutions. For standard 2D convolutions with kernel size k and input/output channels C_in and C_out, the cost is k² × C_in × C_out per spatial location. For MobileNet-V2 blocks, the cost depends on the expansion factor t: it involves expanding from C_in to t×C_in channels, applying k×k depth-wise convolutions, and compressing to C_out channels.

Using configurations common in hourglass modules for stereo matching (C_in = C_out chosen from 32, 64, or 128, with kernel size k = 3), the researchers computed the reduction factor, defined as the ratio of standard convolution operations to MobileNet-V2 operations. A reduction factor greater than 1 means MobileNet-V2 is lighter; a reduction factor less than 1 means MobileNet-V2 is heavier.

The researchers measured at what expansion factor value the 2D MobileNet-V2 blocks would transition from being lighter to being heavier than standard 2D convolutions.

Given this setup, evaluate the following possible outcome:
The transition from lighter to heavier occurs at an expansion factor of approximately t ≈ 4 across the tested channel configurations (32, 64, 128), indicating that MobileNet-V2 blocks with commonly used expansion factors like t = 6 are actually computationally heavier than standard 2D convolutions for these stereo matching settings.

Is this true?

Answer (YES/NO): NO